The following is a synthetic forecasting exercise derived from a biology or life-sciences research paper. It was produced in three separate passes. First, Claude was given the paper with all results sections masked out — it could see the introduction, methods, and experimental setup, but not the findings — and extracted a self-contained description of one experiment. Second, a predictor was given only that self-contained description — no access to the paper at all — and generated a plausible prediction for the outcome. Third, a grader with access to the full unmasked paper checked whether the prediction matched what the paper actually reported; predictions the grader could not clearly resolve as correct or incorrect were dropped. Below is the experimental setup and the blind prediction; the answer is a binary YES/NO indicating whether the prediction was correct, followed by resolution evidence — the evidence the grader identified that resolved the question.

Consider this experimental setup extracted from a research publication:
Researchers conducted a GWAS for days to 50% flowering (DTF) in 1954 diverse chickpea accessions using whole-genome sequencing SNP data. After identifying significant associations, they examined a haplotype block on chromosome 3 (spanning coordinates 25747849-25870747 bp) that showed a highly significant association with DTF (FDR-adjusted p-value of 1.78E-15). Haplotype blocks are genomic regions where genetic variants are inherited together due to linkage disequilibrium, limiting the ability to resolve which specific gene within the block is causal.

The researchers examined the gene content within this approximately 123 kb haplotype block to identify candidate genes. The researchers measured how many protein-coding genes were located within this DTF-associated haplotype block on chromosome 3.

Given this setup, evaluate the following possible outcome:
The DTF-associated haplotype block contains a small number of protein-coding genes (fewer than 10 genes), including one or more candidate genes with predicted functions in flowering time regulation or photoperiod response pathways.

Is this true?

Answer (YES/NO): YES